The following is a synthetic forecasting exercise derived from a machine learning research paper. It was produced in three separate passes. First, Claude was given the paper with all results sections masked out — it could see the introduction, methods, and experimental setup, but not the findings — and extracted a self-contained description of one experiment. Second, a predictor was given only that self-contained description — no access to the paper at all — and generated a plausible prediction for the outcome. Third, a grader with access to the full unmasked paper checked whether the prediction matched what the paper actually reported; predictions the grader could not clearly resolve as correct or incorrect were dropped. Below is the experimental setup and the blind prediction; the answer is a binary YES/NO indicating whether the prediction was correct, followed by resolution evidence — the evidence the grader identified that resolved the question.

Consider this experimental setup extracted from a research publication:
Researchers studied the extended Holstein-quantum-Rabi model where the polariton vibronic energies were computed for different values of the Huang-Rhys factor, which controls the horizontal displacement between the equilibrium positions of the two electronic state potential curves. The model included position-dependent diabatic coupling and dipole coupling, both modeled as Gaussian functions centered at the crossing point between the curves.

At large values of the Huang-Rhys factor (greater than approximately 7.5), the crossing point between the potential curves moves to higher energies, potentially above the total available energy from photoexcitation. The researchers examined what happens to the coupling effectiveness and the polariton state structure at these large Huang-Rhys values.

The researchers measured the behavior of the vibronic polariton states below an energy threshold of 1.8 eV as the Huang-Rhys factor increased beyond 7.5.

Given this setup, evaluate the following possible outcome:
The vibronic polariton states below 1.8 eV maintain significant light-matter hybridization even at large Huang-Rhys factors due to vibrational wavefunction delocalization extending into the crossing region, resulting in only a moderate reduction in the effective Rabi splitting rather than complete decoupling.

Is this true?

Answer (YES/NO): NO